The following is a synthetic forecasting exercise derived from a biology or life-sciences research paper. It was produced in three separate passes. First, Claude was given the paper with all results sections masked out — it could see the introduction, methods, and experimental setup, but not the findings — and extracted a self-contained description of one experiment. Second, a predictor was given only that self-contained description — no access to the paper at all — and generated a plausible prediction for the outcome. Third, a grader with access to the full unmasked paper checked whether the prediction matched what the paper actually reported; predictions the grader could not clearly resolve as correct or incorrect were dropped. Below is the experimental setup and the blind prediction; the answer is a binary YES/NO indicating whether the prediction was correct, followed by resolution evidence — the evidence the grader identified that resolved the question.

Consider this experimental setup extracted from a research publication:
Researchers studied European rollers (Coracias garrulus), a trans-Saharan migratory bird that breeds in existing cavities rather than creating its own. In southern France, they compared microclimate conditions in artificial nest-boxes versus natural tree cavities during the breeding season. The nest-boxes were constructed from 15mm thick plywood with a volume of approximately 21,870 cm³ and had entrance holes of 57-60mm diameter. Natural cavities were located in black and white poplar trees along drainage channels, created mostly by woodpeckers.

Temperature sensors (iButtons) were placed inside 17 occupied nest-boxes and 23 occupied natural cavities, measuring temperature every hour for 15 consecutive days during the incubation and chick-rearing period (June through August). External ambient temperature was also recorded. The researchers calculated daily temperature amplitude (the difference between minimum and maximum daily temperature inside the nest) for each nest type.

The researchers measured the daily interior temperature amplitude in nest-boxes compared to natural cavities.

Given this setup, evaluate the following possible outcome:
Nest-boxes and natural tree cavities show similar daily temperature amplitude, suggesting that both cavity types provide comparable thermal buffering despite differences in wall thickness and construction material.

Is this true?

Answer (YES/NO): NO